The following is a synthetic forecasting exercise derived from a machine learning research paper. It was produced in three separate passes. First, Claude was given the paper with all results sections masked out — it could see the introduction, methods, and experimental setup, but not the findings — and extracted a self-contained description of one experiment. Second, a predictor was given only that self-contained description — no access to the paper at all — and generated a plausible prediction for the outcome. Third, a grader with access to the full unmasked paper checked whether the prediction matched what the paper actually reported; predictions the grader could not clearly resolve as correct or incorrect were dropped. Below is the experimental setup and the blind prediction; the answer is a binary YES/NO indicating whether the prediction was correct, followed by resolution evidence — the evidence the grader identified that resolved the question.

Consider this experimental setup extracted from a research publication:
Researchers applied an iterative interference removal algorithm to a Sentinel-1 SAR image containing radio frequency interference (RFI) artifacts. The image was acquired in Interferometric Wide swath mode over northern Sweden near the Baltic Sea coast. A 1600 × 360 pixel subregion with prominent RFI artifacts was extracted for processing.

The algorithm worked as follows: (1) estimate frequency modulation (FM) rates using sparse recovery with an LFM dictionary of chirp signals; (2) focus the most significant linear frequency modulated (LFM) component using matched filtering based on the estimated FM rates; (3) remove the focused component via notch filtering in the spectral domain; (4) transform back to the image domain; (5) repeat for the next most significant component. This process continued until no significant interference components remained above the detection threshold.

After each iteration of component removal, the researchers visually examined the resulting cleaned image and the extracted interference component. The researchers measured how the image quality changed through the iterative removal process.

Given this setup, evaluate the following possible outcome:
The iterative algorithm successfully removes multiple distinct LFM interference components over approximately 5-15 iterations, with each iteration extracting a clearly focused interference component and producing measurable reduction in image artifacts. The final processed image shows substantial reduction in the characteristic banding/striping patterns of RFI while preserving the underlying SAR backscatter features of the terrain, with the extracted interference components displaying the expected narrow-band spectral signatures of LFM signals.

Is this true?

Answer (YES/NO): NO